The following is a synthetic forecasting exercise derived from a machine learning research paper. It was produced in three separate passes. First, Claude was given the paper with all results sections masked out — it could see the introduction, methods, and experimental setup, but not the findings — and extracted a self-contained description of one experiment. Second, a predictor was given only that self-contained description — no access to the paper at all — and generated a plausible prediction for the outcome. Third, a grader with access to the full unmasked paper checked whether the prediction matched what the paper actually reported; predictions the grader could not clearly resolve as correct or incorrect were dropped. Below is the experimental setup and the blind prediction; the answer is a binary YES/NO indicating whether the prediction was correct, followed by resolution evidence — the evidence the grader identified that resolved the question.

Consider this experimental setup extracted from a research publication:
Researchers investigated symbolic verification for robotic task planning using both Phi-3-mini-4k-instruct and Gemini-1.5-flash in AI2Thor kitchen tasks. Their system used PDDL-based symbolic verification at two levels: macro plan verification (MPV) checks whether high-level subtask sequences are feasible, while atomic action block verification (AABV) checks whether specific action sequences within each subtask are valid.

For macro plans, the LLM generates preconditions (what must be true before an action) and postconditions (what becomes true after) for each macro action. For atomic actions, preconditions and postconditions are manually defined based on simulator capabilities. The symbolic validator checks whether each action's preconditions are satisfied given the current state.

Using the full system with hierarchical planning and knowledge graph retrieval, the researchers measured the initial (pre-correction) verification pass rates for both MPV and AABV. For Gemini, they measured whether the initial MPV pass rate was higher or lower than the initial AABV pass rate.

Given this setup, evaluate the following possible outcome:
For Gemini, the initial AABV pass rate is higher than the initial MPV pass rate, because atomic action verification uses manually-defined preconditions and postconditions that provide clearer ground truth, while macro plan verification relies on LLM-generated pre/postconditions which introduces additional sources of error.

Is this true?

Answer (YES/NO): NO